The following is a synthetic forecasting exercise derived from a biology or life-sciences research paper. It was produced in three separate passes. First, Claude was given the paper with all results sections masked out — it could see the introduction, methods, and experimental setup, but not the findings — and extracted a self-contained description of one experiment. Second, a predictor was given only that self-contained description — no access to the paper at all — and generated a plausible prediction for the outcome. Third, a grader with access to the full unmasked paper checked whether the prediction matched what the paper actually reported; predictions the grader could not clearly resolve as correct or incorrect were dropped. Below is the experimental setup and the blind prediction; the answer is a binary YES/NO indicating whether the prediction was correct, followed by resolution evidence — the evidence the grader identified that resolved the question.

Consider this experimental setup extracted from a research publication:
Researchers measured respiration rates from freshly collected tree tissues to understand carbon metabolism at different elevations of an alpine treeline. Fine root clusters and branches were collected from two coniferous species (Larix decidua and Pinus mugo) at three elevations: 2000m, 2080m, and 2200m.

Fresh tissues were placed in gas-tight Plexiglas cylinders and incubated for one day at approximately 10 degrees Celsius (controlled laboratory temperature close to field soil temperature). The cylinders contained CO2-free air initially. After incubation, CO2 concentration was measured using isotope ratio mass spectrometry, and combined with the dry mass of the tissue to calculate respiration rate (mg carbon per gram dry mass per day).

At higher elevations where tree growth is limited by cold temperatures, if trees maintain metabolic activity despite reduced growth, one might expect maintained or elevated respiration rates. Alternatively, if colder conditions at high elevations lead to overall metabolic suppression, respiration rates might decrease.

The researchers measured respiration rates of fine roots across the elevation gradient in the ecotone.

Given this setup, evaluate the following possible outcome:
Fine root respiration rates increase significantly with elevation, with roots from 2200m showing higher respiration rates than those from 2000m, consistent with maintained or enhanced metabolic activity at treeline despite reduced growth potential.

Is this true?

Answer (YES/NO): YES